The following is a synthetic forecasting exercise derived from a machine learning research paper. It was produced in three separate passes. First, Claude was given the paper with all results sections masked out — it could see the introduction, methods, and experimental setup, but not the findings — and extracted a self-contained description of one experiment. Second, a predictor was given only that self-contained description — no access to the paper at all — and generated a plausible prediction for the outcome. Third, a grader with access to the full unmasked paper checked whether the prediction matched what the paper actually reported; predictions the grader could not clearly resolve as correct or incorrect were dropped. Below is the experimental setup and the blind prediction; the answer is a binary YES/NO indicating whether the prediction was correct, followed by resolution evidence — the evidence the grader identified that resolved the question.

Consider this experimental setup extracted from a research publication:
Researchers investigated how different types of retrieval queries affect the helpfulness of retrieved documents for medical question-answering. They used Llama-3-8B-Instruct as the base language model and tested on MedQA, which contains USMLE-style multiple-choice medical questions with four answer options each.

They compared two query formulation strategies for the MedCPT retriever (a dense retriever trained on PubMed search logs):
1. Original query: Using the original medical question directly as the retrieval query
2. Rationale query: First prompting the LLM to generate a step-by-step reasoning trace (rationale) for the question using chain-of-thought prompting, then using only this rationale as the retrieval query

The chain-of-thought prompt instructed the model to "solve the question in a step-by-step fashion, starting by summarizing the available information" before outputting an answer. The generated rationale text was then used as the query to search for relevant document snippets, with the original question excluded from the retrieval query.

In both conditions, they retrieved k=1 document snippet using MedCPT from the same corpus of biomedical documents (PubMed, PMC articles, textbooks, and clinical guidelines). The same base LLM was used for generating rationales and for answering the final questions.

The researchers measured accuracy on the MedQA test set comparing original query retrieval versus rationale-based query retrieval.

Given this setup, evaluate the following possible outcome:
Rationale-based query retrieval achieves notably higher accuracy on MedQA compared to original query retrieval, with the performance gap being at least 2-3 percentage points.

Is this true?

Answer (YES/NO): YES